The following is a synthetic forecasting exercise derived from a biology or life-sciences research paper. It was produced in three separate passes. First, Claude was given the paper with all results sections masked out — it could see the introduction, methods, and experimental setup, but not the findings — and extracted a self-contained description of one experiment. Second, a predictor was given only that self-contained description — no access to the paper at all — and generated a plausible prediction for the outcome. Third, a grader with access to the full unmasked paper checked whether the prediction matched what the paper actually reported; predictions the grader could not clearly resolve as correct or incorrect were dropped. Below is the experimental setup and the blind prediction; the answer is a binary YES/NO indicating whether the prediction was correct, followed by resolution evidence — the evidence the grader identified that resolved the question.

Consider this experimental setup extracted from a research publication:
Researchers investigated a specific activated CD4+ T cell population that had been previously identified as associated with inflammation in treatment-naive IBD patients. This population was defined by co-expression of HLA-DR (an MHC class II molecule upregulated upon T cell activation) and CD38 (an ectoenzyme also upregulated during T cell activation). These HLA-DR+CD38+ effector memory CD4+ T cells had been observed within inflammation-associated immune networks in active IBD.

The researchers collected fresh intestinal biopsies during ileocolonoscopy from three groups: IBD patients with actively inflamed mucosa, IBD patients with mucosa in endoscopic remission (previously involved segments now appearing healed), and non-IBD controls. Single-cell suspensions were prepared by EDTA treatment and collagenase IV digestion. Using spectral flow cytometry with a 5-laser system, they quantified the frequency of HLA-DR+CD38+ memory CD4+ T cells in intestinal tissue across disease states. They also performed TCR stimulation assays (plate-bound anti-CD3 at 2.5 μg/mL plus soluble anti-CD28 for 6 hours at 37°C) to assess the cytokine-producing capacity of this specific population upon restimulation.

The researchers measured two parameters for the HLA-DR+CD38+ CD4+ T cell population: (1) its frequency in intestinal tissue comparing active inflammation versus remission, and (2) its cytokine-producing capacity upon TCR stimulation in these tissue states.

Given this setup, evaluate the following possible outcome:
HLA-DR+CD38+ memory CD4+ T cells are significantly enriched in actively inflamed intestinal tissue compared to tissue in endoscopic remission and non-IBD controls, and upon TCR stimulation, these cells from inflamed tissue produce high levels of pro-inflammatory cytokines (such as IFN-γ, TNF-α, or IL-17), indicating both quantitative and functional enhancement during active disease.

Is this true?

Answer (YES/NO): NO